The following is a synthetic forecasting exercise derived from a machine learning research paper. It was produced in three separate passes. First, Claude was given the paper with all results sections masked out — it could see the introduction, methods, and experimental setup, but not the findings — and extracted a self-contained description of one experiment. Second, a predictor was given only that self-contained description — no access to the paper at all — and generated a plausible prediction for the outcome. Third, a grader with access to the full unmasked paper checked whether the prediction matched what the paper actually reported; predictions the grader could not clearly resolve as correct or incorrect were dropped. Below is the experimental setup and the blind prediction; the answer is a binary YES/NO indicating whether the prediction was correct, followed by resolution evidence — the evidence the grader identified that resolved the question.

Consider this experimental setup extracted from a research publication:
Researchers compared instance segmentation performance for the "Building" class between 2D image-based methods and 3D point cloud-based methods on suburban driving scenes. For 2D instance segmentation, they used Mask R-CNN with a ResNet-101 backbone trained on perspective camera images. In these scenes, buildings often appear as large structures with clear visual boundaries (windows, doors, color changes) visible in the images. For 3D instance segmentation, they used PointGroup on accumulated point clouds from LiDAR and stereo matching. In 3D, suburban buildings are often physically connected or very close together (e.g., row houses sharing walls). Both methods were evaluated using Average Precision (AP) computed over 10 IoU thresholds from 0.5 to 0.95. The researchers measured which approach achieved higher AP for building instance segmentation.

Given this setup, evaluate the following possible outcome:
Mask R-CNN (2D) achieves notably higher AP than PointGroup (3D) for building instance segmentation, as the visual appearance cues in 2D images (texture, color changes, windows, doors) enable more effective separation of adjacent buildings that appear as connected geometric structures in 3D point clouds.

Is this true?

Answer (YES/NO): YES